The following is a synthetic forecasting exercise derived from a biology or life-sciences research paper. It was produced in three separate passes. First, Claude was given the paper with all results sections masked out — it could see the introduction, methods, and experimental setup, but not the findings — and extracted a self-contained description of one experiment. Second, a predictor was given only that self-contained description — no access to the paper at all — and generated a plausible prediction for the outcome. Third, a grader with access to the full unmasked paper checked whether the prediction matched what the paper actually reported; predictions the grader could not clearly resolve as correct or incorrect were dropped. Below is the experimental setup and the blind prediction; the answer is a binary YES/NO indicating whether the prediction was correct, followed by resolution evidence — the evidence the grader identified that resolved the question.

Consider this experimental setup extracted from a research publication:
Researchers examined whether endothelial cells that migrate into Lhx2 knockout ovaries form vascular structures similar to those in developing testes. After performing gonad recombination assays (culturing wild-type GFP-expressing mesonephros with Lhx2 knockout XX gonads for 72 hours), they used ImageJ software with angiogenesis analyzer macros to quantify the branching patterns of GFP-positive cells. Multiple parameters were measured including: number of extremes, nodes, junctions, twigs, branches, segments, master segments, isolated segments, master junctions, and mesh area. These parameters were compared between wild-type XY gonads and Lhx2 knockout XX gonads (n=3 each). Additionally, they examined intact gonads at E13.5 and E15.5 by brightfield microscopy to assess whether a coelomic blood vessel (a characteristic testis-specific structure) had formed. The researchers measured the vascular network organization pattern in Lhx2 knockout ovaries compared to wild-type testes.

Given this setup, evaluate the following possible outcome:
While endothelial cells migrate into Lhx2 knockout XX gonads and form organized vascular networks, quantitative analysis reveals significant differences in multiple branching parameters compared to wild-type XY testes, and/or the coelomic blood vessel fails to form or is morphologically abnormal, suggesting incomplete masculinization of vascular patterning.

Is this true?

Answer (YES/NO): YES